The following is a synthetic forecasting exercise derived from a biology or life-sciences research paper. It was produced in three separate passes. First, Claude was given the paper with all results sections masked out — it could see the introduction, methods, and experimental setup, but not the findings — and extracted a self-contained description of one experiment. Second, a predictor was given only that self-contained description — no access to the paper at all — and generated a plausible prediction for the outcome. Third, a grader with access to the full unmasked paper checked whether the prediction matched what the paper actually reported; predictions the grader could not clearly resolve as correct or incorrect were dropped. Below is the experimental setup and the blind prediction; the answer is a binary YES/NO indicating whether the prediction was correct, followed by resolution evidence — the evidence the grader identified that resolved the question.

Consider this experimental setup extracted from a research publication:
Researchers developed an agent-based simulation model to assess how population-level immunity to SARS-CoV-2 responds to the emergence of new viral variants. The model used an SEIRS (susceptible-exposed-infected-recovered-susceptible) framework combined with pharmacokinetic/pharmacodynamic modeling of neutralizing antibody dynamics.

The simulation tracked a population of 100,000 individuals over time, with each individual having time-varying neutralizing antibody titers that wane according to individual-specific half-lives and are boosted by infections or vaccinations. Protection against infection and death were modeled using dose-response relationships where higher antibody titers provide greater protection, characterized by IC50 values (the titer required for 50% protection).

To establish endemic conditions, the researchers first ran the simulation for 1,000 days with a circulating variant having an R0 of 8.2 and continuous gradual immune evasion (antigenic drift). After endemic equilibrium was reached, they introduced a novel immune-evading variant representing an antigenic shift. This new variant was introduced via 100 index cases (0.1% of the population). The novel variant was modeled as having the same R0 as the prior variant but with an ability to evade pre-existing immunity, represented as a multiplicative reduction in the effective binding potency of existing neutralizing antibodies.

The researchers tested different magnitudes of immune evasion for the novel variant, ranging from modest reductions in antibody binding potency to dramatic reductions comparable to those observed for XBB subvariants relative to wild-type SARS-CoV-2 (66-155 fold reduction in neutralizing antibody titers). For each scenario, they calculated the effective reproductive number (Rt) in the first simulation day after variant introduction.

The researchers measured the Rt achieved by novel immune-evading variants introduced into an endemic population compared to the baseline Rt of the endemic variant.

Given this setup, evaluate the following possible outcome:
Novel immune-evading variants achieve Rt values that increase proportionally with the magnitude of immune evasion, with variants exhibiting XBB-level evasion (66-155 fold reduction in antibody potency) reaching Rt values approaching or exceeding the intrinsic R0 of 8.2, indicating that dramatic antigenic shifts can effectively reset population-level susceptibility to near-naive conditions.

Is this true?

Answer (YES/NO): NO